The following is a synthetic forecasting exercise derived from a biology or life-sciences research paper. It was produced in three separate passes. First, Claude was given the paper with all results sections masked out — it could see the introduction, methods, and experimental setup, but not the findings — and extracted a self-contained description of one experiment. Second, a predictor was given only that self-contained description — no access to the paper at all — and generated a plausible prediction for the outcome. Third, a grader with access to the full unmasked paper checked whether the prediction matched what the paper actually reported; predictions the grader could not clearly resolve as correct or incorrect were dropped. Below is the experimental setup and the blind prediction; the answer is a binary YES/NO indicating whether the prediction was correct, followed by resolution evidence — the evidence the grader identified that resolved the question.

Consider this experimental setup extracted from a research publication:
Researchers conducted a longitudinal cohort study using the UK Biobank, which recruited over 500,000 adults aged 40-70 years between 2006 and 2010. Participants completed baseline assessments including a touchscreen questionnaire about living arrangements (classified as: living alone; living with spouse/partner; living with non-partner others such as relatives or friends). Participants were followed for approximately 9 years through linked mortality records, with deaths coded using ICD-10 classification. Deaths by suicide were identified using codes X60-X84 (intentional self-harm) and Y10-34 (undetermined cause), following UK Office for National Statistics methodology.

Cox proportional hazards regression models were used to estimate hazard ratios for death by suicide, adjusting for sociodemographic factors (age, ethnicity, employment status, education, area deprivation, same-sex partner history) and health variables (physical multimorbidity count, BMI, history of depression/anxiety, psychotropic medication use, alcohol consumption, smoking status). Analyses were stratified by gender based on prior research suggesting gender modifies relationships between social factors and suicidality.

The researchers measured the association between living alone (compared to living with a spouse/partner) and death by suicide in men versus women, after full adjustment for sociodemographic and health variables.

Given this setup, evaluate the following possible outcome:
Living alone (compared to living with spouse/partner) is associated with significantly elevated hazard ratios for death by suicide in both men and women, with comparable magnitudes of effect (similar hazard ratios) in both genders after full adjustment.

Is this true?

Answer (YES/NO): NO